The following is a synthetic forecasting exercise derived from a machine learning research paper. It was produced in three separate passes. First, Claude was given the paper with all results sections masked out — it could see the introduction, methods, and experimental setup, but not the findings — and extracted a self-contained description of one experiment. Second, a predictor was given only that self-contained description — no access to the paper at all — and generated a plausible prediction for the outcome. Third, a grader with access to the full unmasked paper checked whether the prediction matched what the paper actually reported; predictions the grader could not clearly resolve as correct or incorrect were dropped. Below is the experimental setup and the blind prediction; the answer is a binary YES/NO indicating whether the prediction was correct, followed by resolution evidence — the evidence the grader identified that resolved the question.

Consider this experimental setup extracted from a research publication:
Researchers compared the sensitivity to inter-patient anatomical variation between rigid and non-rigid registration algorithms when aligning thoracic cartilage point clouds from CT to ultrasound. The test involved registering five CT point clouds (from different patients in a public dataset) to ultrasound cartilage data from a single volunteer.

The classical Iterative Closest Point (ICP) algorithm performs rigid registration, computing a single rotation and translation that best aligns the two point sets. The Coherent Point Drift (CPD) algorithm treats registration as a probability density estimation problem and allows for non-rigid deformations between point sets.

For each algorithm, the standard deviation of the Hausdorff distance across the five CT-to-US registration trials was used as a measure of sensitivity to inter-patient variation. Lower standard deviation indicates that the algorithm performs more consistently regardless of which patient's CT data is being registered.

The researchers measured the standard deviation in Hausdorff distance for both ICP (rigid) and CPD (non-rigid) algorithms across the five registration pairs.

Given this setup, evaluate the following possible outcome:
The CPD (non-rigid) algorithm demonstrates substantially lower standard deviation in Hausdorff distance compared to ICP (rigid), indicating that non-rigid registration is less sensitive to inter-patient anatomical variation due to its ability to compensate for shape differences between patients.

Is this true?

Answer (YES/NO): NO